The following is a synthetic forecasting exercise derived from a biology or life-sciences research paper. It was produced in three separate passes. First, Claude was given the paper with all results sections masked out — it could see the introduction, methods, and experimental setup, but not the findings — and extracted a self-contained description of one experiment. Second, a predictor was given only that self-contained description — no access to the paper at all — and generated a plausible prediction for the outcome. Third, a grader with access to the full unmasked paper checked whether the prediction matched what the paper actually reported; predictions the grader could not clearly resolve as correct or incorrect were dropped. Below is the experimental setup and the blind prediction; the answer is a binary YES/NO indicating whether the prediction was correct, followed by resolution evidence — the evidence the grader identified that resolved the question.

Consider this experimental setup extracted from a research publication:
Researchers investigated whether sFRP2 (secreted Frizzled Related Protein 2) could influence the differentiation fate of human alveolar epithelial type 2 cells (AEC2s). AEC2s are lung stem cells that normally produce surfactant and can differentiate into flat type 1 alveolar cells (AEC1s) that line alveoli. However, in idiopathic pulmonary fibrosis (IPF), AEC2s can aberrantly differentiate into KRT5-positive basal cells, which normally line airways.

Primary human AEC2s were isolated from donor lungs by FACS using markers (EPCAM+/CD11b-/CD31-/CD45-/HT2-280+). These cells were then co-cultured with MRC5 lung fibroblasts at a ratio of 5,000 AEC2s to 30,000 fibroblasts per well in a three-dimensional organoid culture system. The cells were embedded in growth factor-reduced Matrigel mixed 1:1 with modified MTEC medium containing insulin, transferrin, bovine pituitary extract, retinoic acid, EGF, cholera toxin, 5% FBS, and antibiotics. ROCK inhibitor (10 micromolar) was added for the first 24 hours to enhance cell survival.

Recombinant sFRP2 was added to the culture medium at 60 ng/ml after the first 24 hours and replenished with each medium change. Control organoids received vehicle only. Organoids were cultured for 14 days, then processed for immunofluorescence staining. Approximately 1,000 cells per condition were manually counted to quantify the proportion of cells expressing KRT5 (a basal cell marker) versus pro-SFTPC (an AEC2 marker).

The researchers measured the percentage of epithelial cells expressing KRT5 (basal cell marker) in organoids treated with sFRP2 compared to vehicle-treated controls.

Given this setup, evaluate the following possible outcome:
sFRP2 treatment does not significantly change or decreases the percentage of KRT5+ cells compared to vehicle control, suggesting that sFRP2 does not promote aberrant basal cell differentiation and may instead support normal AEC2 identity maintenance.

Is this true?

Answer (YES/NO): NO